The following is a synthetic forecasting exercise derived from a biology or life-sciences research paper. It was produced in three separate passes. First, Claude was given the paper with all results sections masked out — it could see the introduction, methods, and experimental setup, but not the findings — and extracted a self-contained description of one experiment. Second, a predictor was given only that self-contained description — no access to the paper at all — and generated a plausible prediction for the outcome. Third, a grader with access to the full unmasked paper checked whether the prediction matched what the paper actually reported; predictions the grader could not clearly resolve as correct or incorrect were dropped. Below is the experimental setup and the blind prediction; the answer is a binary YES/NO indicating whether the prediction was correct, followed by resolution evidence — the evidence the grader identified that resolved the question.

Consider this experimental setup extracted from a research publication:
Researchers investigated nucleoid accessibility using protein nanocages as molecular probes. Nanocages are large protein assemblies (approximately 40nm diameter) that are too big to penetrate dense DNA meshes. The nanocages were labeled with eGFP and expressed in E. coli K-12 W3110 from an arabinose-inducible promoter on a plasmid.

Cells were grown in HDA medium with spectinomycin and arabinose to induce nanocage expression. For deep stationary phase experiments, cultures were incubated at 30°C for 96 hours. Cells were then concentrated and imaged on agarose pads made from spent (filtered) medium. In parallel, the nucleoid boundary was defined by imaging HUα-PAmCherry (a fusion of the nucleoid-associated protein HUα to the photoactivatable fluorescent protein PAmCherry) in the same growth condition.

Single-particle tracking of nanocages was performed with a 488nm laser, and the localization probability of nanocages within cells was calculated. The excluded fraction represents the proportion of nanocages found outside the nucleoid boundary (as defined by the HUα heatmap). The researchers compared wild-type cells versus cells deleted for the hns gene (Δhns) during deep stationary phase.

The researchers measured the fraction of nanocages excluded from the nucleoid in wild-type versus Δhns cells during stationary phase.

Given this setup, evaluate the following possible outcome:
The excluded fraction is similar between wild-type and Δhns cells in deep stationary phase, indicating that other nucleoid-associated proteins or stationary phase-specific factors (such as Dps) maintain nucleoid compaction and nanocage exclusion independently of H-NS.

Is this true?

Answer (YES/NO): NO